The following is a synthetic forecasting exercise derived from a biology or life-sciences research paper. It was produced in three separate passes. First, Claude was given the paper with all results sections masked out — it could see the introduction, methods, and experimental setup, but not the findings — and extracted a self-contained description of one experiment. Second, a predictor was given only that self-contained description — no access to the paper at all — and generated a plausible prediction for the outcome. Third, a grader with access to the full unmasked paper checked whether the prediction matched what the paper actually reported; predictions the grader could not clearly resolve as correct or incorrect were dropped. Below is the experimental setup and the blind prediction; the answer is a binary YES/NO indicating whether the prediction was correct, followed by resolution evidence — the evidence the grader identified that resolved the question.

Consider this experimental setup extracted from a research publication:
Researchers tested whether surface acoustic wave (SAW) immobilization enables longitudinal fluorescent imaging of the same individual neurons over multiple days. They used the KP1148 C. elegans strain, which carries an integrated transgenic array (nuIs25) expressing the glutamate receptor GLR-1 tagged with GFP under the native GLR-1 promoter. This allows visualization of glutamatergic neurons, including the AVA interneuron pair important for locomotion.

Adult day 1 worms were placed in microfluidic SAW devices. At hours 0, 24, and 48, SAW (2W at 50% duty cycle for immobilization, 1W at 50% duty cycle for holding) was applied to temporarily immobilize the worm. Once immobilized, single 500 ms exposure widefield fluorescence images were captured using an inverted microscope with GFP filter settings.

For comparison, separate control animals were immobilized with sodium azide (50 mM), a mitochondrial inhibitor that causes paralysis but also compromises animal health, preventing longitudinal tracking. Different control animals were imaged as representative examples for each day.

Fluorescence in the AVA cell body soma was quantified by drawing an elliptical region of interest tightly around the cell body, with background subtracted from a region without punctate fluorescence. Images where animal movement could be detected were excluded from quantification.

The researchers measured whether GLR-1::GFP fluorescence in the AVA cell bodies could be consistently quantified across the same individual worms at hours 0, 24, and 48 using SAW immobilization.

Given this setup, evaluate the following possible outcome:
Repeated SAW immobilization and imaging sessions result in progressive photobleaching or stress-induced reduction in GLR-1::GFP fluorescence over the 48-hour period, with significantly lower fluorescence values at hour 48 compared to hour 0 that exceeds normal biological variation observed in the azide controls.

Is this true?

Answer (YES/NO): NO